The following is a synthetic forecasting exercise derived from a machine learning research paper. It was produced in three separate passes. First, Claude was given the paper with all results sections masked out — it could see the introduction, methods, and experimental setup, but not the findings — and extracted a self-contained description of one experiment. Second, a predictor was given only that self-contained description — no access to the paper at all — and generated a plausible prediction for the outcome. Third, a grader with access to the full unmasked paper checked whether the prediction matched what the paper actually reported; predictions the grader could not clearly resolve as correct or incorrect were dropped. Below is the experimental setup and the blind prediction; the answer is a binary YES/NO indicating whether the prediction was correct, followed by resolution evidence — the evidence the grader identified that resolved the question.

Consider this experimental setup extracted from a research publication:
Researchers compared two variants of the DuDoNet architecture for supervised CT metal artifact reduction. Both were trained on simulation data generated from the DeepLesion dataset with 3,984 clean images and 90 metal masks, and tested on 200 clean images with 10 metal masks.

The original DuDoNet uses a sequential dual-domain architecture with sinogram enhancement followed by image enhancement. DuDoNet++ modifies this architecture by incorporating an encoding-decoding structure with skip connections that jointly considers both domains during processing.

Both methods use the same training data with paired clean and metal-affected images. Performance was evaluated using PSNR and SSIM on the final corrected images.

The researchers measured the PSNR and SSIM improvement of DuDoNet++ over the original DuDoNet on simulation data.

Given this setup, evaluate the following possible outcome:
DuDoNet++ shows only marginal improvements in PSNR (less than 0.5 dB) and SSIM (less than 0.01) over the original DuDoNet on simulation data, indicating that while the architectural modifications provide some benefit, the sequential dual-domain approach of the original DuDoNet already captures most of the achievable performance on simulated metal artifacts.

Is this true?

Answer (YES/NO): NO